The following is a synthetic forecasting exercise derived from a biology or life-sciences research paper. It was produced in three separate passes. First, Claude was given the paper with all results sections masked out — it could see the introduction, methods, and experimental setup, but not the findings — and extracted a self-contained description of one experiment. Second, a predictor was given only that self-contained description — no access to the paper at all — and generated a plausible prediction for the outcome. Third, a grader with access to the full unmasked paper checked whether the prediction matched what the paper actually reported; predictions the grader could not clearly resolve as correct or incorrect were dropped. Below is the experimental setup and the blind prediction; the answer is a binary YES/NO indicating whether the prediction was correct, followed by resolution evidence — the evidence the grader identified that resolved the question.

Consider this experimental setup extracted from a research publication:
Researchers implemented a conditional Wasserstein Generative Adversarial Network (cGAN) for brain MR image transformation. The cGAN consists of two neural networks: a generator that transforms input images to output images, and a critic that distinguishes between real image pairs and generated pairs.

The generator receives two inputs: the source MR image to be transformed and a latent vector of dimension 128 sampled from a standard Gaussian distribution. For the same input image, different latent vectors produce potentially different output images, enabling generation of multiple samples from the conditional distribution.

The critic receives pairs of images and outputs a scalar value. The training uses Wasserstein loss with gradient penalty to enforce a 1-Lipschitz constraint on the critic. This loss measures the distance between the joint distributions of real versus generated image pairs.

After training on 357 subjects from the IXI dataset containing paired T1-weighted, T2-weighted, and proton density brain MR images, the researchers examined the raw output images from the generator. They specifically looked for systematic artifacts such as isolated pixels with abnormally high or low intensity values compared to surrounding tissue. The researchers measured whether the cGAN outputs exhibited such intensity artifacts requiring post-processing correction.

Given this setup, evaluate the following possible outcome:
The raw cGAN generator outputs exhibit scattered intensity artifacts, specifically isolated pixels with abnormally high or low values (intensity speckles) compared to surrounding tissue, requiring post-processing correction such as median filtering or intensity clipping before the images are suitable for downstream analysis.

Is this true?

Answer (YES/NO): NO